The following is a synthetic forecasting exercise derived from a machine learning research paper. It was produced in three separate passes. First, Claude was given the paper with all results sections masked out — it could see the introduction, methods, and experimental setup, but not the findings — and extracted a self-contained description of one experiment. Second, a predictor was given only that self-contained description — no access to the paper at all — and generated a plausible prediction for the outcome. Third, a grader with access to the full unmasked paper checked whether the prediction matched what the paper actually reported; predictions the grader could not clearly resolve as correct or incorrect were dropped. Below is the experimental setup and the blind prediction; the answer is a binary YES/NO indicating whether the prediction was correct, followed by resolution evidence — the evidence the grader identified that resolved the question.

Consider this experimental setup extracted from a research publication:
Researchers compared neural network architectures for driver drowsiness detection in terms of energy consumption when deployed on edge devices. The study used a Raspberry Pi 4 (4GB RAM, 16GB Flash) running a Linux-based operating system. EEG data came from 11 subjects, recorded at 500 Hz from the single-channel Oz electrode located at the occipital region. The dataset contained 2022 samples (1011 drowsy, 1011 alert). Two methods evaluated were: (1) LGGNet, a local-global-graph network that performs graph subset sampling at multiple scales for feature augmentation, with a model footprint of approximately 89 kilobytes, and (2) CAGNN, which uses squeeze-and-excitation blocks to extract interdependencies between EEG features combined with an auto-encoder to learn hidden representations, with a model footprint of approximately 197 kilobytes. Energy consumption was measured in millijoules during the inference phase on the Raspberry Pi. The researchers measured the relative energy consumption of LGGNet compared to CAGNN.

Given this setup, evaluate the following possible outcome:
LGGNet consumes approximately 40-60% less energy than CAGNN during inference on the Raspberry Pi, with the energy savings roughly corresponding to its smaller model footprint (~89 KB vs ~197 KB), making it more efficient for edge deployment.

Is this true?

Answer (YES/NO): NO